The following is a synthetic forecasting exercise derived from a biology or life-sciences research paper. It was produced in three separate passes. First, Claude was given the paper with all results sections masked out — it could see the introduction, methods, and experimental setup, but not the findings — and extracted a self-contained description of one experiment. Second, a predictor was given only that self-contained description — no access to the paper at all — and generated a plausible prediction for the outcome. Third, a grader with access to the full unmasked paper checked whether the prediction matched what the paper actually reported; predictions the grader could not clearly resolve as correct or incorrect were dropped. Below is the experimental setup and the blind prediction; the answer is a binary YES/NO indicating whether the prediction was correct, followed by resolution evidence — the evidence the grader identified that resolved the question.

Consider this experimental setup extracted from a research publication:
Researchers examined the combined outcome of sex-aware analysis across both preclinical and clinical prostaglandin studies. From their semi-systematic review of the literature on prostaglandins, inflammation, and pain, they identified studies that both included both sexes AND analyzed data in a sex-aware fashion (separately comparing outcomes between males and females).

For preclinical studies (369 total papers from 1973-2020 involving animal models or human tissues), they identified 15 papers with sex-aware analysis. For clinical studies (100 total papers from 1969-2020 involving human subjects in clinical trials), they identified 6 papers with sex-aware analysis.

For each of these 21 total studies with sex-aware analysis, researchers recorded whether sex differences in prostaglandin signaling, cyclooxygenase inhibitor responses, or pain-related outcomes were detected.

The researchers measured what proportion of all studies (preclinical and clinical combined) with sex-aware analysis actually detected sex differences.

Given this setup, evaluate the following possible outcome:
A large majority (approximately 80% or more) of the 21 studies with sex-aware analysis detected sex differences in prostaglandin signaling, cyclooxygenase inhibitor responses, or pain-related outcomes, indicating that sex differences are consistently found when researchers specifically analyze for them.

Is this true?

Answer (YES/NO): YES